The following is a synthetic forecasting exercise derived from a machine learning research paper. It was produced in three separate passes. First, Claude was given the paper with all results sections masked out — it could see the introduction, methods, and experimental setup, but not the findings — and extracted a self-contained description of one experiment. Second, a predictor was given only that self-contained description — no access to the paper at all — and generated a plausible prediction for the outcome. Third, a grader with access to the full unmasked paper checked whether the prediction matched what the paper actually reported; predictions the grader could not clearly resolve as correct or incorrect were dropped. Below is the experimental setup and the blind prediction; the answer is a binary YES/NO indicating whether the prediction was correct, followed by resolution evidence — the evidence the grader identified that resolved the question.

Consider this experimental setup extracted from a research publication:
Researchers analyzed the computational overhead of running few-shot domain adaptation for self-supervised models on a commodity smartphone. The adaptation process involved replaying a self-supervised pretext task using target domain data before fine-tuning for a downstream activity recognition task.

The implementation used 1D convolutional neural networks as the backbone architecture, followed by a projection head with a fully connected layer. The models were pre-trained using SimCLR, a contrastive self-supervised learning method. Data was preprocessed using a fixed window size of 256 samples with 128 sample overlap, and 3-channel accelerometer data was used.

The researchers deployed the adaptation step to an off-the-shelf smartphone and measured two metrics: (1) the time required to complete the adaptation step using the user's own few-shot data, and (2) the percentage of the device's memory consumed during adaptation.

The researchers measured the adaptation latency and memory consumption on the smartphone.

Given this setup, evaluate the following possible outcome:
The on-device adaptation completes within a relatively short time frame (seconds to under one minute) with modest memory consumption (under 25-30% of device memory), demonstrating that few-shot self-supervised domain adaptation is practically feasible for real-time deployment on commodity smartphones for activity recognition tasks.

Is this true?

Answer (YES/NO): YES